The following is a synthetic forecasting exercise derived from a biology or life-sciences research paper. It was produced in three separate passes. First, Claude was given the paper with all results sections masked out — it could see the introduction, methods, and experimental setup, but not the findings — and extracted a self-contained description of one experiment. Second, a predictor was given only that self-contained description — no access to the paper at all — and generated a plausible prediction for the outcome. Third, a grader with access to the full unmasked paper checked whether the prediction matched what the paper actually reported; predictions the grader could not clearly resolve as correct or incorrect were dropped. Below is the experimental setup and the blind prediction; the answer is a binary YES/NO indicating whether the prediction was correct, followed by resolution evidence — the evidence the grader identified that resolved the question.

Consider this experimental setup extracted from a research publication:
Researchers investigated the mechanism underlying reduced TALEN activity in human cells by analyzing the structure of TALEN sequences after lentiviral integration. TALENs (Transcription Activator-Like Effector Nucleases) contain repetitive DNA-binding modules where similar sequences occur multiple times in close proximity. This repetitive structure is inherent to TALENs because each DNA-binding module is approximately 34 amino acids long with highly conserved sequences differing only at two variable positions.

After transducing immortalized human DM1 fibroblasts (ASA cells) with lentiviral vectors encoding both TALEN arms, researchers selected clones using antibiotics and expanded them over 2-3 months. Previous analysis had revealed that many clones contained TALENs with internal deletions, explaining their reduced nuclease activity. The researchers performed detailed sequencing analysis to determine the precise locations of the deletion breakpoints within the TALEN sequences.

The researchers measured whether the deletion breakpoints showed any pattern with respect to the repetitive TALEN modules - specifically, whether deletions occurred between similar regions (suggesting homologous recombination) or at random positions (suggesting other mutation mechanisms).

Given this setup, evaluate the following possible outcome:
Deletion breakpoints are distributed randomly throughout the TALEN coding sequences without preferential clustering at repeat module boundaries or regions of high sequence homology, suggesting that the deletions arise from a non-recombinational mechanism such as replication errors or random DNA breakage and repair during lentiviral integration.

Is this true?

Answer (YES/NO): NO